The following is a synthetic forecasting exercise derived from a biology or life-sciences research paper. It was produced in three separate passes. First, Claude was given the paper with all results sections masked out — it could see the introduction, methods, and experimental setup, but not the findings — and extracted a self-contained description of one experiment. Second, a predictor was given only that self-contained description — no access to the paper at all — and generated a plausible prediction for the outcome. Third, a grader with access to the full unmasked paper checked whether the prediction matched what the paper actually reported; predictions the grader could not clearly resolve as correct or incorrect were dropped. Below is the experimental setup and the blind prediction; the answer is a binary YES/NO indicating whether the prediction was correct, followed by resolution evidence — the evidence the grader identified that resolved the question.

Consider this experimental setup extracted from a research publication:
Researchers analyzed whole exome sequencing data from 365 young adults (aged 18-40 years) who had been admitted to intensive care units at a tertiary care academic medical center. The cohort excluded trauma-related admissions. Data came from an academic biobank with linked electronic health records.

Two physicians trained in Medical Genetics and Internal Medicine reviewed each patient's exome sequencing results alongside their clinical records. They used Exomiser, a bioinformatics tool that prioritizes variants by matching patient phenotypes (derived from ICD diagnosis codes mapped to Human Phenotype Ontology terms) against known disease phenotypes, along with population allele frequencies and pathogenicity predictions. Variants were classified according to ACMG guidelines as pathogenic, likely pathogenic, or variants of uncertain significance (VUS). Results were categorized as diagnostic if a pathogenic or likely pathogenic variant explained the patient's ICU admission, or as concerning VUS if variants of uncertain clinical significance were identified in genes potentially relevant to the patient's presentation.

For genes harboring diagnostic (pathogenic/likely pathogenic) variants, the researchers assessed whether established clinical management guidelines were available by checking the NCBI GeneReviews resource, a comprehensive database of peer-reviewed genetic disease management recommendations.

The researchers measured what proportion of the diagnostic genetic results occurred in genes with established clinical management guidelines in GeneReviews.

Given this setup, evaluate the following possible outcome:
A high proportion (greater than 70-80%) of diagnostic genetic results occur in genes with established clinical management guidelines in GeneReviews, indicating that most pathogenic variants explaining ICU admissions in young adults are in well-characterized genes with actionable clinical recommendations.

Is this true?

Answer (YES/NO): YES